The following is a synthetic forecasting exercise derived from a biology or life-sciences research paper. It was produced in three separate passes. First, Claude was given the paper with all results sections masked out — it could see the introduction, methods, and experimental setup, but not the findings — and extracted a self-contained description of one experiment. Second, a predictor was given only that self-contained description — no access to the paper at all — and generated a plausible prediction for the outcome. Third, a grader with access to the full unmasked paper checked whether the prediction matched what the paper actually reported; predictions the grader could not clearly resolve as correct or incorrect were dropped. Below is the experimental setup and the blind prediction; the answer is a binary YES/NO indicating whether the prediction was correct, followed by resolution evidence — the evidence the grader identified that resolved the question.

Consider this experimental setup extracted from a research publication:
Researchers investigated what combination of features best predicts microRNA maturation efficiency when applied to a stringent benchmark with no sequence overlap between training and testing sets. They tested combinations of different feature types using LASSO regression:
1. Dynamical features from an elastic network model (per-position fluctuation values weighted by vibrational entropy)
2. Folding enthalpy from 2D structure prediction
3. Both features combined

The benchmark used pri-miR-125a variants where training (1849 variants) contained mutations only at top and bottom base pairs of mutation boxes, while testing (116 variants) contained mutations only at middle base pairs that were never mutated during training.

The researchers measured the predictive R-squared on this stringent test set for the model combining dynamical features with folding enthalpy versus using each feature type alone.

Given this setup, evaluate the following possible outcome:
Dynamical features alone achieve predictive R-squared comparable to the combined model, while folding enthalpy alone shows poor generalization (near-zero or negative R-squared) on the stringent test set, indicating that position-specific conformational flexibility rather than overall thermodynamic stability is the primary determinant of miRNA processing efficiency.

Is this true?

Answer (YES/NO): NO